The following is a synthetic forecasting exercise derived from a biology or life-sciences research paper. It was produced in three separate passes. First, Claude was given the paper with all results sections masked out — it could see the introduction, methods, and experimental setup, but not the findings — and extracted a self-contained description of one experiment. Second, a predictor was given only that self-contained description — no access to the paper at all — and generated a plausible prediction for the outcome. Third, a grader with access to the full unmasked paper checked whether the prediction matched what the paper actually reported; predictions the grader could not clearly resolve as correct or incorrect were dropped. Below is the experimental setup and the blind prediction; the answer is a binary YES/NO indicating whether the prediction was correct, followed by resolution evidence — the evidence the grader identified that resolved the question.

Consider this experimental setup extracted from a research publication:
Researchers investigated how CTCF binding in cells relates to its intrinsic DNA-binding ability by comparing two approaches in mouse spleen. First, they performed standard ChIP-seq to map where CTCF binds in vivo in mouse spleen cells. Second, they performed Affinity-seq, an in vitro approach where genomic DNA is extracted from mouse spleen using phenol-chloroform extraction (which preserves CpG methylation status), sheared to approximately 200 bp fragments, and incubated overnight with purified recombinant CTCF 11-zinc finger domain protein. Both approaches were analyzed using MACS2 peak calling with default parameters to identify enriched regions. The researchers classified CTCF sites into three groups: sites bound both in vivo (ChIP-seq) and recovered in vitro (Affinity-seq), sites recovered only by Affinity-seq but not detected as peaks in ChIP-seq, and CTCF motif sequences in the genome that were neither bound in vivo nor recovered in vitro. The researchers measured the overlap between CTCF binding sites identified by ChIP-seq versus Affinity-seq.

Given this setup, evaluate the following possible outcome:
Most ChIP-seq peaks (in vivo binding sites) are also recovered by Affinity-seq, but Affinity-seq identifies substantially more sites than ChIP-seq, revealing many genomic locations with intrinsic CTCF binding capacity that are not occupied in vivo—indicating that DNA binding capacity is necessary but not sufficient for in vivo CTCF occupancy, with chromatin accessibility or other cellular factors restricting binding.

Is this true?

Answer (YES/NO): YES